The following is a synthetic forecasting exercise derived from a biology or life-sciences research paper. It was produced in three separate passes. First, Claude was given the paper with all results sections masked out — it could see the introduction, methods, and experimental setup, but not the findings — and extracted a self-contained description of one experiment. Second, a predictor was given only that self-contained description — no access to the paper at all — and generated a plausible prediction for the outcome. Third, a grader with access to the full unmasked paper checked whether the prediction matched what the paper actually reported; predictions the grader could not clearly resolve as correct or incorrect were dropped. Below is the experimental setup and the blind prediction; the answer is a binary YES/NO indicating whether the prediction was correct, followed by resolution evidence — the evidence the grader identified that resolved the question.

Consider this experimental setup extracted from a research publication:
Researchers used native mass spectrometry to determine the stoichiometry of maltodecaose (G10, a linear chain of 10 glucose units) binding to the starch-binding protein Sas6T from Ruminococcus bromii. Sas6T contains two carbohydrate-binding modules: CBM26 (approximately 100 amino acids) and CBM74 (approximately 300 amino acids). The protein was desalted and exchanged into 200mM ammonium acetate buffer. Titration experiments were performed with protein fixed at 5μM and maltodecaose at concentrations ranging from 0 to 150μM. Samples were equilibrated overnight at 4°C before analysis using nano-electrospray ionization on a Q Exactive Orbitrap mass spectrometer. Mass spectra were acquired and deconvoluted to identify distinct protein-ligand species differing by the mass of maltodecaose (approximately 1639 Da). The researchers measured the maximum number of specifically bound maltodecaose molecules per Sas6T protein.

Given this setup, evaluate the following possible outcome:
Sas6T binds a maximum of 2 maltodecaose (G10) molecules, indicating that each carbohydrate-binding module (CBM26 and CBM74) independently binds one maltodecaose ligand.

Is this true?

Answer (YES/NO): YES